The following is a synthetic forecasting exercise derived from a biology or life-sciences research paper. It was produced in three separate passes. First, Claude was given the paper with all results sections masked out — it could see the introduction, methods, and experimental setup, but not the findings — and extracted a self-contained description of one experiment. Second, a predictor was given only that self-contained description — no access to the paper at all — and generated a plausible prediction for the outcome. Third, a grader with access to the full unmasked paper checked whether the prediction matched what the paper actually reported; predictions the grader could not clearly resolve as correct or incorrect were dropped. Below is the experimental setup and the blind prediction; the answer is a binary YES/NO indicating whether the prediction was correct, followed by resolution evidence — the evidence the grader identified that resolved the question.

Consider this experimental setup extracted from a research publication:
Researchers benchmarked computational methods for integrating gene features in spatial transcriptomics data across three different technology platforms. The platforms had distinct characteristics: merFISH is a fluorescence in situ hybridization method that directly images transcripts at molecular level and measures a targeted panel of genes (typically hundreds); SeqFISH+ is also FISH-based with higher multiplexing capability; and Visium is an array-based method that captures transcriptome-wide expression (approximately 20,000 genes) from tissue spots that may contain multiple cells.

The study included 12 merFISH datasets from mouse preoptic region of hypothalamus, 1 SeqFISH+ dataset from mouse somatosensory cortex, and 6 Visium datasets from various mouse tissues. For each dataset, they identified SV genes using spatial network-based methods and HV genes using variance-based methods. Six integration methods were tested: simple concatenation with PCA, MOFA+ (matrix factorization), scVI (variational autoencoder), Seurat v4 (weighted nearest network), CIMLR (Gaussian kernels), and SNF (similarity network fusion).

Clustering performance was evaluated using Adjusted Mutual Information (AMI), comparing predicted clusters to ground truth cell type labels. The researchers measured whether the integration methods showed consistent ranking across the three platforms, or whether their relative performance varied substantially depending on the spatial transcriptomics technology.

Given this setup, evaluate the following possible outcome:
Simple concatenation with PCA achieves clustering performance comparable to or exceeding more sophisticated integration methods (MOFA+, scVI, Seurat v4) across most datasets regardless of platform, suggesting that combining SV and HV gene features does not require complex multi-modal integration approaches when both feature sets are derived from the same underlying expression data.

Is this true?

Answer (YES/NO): YES